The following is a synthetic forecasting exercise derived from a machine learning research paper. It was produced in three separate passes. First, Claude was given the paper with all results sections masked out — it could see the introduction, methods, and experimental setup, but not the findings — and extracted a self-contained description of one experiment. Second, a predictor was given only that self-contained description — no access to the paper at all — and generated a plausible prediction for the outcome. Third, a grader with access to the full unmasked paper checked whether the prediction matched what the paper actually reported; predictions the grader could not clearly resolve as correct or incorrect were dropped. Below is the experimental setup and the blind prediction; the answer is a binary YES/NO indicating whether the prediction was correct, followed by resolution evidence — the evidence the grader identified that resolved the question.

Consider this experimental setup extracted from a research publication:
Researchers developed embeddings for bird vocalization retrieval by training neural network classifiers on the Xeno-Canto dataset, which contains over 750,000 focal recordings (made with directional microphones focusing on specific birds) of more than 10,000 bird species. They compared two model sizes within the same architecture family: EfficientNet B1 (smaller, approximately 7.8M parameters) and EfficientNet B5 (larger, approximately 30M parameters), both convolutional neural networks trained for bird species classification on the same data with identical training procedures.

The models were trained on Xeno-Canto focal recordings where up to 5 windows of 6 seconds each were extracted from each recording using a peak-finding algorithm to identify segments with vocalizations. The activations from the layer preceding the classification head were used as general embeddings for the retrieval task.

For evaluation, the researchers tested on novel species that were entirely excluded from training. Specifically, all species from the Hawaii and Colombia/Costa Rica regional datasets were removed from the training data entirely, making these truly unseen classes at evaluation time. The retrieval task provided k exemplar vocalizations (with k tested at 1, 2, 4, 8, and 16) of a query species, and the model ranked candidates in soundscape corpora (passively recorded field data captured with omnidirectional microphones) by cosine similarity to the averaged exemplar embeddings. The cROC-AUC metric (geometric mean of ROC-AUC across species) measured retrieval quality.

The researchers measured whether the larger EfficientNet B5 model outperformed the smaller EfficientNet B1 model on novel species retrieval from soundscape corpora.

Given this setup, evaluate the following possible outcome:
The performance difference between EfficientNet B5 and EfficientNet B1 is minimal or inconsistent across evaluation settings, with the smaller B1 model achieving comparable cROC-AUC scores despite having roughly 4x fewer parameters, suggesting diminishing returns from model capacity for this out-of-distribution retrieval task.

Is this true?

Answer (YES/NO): YES